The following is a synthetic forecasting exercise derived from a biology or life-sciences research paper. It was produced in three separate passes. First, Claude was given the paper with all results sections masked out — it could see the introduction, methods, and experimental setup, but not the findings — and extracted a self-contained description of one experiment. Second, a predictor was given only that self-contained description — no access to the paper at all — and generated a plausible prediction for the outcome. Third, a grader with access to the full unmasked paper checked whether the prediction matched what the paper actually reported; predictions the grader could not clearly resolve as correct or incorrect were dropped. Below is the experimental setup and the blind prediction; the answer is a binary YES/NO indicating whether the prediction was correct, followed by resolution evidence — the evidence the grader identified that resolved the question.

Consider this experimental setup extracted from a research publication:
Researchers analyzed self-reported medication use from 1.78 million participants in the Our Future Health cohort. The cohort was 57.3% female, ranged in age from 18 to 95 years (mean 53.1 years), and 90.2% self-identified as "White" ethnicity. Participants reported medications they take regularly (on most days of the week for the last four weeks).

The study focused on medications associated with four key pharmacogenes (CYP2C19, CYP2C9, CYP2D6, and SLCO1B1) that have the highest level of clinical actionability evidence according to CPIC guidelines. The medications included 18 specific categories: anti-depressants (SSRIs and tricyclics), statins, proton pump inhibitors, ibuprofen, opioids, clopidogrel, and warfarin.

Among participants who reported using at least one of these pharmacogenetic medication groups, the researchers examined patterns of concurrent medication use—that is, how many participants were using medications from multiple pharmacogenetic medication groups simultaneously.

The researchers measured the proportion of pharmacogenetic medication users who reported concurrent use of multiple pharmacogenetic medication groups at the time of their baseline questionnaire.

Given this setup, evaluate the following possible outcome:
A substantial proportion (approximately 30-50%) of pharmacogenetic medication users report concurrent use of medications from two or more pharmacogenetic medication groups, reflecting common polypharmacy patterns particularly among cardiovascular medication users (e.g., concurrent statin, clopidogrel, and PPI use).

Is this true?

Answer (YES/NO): NO